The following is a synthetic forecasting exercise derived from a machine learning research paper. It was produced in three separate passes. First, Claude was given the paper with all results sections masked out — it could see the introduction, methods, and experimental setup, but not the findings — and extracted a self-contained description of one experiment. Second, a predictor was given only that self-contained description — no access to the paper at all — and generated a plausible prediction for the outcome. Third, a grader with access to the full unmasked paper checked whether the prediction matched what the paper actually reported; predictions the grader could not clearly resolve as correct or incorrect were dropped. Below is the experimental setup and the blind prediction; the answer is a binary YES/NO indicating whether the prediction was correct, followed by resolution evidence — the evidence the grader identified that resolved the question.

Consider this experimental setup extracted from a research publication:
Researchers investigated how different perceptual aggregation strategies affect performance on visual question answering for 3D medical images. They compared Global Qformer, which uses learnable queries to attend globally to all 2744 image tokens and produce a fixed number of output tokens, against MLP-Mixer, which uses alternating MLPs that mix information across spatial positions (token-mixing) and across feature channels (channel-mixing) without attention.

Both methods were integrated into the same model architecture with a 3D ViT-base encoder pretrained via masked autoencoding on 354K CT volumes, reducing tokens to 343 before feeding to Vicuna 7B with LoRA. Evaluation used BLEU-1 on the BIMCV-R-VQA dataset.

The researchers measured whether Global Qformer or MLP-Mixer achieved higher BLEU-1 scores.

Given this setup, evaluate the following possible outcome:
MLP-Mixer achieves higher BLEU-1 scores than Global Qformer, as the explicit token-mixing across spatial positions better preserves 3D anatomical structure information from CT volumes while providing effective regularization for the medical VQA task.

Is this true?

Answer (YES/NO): YES